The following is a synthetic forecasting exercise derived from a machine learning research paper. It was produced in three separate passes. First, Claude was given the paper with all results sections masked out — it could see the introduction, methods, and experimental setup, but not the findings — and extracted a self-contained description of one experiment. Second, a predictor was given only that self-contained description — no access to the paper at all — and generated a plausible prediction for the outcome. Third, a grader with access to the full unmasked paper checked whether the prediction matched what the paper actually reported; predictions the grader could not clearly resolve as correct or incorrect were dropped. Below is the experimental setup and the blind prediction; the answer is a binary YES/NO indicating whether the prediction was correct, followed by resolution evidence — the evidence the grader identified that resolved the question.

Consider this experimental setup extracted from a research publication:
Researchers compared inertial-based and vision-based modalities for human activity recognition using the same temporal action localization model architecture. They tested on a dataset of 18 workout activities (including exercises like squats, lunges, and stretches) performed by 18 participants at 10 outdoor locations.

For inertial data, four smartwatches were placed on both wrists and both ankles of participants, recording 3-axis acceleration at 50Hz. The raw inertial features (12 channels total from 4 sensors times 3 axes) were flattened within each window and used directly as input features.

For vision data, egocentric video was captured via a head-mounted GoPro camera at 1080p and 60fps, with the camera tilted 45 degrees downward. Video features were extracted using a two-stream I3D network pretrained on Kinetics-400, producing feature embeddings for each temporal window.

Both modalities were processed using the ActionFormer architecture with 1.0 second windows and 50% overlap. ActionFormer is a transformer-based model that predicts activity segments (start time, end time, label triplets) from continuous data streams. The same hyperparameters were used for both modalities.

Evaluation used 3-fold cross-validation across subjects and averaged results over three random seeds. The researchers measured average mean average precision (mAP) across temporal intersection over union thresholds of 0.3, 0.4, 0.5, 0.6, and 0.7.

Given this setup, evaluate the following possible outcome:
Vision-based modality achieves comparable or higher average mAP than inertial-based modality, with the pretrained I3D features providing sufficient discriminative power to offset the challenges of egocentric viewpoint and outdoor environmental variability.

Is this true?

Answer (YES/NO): YES